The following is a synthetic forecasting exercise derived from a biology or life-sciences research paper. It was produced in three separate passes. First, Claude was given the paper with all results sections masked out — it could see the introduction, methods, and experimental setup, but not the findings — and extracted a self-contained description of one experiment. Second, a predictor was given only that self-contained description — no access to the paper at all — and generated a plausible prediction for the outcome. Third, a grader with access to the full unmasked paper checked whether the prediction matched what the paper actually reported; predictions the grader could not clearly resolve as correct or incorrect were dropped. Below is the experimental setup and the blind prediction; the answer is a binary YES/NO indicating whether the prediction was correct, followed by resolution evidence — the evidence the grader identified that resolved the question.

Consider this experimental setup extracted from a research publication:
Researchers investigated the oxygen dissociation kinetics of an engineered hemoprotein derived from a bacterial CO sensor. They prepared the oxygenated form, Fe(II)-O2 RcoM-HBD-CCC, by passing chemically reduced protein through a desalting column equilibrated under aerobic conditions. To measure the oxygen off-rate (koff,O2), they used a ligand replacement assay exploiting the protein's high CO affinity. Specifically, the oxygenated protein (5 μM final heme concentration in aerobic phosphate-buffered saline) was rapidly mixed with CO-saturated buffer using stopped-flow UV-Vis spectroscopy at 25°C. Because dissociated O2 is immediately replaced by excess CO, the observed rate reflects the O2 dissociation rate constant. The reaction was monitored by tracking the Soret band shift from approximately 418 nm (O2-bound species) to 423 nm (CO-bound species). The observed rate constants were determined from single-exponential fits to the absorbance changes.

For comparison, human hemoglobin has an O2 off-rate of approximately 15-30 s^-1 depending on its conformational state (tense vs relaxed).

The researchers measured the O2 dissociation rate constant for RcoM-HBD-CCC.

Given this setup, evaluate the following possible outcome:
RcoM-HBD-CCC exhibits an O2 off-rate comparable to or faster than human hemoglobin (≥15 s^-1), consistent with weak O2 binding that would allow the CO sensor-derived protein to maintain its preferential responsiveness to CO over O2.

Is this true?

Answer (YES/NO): NO